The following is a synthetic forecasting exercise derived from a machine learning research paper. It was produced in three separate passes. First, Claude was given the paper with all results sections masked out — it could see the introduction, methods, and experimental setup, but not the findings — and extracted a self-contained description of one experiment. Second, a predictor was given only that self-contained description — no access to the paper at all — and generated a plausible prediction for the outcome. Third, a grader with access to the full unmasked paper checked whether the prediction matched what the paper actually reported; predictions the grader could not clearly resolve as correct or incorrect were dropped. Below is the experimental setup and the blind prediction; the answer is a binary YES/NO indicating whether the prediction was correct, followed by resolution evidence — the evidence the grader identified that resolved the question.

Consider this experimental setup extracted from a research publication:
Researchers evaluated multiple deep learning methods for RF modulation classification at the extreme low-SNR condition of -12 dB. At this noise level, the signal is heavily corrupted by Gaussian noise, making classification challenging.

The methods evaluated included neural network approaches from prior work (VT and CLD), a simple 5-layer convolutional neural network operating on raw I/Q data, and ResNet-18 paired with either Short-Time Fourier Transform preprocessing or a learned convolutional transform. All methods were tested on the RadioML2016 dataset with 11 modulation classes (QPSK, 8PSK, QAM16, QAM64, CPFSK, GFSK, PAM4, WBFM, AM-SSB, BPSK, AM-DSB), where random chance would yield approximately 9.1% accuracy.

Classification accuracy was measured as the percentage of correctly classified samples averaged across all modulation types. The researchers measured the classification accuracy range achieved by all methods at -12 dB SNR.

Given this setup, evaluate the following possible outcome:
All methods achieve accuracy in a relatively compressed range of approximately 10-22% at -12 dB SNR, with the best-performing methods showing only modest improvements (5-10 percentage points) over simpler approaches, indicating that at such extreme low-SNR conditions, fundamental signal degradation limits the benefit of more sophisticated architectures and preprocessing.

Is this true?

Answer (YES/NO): NO